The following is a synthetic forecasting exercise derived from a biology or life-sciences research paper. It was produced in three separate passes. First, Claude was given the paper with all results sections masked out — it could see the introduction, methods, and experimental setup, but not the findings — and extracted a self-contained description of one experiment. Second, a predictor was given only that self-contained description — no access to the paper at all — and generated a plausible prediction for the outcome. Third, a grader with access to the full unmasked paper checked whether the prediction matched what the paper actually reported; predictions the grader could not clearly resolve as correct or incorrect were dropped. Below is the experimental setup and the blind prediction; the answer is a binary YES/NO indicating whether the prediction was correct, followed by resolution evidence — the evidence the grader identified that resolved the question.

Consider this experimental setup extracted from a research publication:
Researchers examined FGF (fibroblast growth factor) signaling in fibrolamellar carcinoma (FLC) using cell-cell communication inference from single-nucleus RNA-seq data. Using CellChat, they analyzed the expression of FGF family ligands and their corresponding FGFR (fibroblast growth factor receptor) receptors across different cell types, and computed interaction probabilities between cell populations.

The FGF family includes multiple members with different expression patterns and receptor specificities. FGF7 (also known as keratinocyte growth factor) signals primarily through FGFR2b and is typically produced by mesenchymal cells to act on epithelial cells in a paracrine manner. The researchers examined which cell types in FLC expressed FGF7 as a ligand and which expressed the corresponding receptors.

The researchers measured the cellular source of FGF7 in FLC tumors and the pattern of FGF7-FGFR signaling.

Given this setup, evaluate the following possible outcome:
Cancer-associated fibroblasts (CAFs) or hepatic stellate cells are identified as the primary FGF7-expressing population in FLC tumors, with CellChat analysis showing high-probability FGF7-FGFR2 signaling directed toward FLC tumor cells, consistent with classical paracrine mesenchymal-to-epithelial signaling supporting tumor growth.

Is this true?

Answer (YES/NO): YES